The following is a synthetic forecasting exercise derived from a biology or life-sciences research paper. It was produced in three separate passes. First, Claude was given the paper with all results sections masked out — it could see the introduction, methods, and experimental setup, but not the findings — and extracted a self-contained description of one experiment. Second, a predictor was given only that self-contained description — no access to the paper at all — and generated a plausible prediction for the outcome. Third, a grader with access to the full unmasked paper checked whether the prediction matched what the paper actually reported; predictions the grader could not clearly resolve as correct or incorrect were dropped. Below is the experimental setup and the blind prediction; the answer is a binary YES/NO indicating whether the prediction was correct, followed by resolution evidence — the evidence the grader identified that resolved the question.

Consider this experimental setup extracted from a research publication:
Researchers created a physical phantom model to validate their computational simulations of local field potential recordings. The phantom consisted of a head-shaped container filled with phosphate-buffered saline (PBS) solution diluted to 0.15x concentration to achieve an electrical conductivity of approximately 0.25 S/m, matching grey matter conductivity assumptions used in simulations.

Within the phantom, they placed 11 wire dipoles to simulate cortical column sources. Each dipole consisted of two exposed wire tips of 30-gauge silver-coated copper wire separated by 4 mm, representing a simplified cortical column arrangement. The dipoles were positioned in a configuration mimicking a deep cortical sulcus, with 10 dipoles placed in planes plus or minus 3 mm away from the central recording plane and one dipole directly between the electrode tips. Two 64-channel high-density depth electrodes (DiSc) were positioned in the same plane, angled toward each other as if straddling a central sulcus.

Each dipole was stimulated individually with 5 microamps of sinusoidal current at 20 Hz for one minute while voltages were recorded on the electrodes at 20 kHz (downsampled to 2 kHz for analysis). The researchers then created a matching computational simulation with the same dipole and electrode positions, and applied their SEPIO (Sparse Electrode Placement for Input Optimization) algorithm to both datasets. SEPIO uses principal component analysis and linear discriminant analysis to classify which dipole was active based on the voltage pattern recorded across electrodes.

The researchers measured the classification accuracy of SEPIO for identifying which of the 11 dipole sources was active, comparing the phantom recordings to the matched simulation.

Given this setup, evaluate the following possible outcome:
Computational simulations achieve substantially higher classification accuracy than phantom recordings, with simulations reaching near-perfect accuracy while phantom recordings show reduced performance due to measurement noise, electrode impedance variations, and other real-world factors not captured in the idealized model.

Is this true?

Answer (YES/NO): NO